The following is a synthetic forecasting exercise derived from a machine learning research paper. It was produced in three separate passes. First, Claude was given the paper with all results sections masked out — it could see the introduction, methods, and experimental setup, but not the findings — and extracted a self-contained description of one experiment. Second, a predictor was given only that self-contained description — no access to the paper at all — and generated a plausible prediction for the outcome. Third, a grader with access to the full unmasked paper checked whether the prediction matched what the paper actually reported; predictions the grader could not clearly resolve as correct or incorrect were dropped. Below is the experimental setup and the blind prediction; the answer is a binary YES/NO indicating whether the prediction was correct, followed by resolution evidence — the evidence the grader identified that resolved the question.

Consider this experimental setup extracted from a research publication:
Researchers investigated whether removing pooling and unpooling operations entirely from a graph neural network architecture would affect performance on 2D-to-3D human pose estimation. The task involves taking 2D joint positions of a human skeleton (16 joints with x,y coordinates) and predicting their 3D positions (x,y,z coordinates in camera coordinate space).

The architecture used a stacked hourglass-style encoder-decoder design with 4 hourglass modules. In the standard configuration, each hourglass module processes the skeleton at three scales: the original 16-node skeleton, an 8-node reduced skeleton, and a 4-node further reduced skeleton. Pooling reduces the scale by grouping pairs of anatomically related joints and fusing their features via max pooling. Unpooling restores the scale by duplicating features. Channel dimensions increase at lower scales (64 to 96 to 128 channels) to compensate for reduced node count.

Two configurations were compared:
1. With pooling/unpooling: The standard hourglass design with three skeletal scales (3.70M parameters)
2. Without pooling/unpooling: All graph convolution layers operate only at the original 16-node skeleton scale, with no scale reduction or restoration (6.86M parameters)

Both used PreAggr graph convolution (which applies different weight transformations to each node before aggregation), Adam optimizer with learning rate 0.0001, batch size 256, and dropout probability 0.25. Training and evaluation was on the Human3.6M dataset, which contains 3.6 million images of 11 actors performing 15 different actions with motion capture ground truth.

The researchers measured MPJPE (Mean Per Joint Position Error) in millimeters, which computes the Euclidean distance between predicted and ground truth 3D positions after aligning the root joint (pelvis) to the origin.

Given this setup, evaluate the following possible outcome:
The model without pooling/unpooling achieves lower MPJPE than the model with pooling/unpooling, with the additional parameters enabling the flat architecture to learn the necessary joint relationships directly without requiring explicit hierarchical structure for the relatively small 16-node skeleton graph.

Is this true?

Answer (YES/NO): NO